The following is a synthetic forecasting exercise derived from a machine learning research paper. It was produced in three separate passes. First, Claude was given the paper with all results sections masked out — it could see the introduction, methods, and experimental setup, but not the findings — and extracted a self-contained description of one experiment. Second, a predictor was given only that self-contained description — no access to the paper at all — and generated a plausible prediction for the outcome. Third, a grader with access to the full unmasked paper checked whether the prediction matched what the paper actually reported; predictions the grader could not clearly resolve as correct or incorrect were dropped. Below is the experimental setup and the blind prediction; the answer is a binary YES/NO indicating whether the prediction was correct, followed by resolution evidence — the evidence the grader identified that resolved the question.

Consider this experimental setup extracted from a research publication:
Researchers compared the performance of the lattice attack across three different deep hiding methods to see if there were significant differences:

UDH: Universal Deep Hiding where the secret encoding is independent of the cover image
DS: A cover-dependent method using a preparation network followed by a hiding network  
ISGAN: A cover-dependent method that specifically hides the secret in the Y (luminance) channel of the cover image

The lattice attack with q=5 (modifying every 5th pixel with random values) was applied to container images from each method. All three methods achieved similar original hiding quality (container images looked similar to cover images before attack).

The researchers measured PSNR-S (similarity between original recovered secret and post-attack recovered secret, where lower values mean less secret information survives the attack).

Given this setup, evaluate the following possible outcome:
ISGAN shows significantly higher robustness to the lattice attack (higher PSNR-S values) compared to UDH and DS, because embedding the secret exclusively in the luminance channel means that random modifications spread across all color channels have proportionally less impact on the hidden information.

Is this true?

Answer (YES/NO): NO